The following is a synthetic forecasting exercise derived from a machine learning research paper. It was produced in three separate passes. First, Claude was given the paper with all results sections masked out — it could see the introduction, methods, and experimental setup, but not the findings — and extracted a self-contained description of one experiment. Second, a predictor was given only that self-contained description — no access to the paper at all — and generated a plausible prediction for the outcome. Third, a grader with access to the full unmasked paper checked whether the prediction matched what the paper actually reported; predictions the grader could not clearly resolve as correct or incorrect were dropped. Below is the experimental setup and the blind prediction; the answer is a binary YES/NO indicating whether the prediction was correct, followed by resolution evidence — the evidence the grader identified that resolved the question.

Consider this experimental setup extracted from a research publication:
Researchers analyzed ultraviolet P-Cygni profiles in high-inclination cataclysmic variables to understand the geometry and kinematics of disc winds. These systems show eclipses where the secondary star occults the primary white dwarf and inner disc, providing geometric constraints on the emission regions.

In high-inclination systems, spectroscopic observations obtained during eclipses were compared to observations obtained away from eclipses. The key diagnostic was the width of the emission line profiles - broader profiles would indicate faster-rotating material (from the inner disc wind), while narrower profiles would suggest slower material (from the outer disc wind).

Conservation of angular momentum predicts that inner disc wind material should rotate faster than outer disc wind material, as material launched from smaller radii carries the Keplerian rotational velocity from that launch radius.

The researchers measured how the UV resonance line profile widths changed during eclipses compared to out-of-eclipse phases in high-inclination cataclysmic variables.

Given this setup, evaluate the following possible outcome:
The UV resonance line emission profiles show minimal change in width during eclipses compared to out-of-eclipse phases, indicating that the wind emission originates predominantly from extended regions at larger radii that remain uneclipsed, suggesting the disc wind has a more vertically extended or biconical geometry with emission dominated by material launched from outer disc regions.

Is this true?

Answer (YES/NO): NO